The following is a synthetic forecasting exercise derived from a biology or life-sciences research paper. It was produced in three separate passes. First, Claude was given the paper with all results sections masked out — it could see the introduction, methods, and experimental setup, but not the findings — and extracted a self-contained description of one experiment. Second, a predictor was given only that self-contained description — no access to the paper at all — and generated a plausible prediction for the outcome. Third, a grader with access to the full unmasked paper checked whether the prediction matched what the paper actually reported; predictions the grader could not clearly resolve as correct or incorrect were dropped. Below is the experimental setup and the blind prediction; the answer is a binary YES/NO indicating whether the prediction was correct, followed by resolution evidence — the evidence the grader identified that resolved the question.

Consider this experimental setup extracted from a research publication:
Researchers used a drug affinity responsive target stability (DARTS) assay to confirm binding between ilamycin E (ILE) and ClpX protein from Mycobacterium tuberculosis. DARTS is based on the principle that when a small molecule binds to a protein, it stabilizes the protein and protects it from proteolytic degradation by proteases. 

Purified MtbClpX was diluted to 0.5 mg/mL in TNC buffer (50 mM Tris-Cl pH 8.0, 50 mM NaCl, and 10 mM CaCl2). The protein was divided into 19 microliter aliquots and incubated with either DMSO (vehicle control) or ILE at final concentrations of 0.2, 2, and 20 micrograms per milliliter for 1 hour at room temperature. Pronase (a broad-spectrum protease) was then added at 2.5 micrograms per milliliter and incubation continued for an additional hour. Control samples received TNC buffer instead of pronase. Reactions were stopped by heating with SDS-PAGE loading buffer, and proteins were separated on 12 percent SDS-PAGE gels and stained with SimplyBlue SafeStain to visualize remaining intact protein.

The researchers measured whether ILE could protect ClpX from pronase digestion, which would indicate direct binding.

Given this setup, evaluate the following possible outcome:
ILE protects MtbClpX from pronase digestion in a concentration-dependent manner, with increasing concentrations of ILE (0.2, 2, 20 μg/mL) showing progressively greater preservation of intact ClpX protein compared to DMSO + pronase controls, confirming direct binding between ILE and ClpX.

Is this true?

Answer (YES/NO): YES